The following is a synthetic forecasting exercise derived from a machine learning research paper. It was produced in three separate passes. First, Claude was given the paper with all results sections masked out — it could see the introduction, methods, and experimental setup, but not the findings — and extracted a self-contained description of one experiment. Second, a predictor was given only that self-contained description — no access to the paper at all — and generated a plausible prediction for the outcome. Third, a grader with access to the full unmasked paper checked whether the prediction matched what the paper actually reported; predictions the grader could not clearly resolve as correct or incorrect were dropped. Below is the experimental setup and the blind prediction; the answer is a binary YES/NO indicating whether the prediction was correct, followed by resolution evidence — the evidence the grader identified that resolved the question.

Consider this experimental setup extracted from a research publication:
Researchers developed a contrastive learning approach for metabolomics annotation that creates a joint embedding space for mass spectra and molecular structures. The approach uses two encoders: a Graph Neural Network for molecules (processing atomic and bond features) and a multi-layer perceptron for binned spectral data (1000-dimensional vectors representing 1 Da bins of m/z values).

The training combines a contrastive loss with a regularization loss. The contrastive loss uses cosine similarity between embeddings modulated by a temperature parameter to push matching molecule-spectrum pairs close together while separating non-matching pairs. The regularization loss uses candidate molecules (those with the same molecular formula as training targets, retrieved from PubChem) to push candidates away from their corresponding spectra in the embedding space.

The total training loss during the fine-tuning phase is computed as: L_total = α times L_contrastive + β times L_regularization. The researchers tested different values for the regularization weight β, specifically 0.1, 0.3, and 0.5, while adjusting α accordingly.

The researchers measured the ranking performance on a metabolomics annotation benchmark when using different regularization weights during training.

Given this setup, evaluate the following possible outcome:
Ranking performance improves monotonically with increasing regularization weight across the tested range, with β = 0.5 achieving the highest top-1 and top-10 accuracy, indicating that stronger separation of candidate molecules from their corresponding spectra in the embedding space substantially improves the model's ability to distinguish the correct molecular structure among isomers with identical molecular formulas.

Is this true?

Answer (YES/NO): NO